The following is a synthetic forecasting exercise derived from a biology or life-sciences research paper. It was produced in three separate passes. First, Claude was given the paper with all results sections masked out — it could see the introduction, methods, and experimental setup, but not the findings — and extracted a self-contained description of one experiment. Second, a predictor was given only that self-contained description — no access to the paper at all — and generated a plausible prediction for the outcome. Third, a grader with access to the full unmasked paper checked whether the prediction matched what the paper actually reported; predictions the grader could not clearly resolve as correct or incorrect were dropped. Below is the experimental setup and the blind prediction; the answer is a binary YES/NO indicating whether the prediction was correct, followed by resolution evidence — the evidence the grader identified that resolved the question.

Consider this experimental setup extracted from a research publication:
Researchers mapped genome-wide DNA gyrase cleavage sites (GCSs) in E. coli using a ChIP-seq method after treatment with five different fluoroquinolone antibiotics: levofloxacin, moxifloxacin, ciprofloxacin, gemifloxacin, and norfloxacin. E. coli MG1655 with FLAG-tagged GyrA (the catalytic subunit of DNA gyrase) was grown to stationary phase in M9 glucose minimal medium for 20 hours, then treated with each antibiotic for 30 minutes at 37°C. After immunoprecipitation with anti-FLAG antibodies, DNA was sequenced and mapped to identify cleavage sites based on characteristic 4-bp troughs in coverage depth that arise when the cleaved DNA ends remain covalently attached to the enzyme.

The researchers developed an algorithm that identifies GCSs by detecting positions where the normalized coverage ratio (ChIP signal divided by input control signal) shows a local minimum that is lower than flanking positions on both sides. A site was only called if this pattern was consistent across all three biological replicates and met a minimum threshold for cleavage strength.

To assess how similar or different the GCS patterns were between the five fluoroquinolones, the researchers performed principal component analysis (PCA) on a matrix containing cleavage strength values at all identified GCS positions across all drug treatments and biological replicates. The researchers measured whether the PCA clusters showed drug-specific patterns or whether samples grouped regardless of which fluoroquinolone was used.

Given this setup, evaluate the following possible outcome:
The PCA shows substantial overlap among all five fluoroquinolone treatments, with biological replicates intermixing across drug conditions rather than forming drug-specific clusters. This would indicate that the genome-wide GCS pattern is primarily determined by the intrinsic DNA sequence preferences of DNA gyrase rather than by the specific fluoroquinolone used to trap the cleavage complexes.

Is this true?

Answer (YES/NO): NO